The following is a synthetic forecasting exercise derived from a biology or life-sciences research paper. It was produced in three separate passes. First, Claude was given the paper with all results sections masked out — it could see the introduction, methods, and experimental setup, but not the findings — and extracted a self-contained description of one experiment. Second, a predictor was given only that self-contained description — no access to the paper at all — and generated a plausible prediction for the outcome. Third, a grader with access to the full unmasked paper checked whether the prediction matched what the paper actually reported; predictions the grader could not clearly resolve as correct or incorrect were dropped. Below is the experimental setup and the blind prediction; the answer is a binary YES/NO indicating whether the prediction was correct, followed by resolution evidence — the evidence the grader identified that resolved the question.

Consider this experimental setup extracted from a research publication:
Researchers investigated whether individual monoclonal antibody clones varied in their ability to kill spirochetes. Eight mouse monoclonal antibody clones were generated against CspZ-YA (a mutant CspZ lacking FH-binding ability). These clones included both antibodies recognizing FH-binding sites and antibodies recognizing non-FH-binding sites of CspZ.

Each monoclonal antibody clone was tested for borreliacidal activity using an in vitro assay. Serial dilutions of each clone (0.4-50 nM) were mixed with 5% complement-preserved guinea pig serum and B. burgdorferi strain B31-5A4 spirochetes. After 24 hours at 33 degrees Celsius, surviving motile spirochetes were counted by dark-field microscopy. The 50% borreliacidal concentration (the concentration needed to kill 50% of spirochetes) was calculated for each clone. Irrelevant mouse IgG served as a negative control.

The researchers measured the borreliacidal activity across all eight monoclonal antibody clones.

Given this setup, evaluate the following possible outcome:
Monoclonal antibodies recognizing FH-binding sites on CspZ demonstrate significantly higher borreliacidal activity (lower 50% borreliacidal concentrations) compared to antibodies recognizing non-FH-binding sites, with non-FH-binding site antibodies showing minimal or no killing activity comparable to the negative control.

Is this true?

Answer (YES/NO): YES